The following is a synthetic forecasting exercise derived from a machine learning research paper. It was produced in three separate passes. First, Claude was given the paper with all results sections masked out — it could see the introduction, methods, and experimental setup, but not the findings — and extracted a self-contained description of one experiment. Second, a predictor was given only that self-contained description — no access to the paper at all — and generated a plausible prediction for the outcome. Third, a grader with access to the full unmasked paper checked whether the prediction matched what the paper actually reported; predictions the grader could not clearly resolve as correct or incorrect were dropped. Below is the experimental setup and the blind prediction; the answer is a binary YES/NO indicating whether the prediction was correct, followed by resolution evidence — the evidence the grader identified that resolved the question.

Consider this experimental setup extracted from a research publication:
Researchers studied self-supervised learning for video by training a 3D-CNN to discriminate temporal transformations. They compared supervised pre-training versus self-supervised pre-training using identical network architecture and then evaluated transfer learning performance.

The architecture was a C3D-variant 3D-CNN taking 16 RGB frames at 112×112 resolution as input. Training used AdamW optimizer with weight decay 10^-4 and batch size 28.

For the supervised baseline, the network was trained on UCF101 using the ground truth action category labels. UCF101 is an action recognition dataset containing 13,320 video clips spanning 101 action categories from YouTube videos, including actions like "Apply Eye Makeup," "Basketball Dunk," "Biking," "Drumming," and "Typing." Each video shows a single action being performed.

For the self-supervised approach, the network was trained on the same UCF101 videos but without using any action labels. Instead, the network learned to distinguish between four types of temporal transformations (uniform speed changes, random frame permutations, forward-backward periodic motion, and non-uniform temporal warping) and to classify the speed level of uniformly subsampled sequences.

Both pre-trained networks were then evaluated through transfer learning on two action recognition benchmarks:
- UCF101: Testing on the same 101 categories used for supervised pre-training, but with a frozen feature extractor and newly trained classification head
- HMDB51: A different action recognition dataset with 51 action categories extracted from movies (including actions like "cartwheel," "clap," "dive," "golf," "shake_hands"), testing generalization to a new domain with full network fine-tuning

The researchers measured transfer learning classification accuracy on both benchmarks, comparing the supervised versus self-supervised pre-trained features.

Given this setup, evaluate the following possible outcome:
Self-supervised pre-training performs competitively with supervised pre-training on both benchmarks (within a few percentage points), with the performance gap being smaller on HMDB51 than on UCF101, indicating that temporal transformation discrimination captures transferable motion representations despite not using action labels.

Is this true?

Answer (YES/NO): NO